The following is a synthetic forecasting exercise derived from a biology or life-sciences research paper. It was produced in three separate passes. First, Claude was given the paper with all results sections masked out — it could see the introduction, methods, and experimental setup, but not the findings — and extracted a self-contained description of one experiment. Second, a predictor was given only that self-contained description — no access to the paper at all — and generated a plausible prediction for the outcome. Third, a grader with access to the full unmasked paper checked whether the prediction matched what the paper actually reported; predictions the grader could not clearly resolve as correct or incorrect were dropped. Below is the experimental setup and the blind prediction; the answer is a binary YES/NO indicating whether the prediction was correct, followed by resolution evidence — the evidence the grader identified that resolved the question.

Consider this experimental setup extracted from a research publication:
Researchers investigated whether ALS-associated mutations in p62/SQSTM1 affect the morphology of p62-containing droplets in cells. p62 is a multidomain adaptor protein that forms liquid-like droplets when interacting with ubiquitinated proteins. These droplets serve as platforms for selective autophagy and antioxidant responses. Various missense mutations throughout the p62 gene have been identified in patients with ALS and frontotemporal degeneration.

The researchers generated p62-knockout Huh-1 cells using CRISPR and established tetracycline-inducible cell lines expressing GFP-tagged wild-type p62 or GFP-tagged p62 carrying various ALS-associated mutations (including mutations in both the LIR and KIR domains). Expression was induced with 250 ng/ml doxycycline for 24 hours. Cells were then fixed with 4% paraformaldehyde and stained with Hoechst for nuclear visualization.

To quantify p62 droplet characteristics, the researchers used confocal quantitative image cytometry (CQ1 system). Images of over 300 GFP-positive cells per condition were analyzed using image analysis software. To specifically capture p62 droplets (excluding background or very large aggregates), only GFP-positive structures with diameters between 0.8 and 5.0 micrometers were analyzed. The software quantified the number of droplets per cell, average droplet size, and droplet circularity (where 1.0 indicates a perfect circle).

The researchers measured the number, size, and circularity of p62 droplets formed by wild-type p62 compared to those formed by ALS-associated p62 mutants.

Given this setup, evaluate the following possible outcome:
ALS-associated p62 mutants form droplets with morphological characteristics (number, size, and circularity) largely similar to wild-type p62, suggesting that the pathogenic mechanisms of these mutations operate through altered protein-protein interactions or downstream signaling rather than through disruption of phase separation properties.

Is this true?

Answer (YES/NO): NO